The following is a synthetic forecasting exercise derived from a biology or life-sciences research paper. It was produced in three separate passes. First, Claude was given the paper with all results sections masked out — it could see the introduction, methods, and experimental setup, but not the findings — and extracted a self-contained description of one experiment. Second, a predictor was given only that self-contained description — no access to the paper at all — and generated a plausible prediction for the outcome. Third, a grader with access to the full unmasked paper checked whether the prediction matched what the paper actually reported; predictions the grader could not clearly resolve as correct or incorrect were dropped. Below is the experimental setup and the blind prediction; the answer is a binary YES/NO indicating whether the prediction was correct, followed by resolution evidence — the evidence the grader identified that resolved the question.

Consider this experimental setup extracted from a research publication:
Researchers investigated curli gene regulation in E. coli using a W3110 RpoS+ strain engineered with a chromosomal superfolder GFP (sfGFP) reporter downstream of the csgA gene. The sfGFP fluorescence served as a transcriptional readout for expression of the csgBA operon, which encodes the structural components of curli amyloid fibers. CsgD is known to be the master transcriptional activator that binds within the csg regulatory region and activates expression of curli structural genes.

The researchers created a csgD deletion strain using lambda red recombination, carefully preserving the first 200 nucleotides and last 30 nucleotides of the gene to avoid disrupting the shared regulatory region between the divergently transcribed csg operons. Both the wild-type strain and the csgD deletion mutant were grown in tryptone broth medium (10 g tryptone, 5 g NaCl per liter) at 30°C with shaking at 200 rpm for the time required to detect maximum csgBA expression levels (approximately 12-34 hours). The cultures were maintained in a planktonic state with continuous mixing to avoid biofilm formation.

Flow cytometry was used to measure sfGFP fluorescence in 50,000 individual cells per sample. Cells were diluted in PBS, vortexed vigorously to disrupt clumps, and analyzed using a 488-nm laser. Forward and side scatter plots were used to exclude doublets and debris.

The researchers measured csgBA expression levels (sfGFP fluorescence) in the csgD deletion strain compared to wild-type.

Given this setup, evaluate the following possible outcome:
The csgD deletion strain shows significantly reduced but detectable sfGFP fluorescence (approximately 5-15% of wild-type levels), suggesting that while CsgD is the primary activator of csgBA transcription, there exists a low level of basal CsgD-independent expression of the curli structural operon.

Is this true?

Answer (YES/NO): NO